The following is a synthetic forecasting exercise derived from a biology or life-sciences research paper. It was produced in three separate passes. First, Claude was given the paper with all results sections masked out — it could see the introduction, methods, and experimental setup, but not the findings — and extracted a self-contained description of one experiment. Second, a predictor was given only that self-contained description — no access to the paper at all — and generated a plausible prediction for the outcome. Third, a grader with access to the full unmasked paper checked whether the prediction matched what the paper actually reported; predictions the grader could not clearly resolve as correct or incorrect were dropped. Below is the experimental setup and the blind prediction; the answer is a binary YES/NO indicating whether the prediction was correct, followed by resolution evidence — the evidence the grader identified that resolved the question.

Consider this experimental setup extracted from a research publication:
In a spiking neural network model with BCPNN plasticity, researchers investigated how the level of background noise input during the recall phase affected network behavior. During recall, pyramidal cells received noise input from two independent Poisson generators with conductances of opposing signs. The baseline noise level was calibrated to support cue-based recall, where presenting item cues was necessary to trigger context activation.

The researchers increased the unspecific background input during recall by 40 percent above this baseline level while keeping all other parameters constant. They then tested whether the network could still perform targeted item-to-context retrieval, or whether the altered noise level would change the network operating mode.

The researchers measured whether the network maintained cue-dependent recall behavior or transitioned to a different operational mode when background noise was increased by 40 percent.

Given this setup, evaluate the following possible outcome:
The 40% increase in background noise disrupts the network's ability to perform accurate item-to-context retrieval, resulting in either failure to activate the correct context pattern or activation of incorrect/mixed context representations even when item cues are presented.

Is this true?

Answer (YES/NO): NO